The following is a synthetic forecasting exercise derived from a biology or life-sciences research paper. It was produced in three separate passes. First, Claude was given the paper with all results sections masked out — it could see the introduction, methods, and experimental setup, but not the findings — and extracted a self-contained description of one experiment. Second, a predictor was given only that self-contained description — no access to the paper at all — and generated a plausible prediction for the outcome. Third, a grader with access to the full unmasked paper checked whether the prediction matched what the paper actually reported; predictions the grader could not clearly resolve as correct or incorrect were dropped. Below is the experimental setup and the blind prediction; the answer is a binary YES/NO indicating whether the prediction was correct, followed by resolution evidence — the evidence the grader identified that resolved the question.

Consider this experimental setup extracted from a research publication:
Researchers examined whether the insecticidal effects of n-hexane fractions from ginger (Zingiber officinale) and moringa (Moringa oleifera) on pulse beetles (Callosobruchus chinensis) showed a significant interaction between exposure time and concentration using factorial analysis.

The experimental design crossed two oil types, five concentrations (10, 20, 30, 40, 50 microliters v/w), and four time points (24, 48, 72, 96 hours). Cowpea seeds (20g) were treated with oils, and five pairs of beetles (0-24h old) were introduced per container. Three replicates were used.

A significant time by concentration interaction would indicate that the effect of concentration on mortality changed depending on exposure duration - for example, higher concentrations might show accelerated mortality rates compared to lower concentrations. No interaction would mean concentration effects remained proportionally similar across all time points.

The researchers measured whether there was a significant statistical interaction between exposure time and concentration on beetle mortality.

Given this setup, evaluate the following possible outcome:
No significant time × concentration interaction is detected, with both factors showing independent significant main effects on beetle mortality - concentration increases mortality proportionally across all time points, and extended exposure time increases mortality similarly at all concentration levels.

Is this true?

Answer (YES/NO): NO